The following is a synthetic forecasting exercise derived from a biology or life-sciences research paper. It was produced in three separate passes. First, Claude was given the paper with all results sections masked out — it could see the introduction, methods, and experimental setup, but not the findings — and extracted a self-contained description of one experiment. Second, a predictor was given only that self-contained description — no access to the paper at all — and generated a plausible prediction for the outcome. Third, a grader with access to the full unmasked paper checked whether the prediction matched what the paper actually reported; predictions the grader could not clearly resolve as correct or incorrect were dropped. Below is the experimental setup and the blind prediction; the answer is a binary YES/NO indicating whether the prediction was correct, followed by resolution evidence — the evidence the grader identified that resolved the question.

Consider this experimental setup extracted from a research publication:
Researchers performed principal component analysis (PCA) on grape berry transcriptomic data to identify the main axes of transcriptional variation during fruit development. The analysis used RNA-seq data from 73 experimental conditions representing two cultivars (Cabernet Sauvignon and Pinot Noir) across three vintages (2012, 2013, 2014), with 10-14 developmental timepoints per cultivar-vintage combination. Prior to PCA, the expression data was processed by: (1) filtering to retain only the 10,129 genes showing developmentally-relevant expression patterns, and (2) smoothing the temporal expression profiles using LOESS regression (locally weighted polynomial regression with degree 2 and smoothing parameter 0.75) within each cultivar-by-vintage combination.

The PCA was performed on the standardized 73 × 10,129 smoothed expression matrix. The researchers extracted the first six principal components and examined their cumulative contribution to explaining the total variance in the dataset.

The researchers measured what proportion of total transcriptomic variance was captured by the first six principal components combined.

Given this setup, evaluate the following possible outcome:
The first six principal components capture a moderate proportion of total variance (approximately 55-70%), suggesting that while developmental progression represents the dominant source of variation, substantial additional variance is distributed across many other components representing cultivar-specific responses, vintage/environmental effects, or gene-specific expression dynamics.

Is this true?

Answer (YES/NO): NO